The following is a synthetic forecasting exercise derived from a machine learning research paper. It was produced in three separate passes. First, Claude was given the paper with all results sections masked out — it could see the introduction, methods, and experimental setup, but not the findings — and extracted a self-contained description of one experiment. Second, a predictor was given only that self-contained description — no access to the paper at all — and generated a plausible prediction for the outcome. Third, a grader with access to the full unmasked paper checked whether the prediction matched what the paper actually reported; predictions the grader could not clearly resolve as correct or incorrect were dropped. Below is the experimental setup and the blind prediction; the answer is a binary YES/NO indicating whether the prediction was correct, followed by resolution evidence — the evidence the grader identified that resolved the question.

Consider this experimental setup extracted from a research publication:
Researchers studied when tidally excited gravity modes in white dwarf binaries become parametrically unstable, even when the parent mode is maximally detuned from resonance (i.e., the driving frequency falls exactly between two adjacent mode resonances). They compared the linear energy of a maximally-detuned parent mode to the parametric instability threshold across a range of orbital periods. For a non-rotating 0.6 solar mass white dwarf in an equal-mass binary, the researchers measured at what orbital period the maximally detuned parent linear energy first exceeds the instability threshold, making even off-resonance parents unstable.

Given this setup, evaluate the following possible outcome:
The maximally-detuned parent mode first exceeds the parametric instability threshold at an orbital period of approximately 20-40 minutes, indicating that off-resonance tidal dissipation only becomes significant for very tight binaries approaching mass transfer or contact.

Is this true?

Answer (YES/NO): NO